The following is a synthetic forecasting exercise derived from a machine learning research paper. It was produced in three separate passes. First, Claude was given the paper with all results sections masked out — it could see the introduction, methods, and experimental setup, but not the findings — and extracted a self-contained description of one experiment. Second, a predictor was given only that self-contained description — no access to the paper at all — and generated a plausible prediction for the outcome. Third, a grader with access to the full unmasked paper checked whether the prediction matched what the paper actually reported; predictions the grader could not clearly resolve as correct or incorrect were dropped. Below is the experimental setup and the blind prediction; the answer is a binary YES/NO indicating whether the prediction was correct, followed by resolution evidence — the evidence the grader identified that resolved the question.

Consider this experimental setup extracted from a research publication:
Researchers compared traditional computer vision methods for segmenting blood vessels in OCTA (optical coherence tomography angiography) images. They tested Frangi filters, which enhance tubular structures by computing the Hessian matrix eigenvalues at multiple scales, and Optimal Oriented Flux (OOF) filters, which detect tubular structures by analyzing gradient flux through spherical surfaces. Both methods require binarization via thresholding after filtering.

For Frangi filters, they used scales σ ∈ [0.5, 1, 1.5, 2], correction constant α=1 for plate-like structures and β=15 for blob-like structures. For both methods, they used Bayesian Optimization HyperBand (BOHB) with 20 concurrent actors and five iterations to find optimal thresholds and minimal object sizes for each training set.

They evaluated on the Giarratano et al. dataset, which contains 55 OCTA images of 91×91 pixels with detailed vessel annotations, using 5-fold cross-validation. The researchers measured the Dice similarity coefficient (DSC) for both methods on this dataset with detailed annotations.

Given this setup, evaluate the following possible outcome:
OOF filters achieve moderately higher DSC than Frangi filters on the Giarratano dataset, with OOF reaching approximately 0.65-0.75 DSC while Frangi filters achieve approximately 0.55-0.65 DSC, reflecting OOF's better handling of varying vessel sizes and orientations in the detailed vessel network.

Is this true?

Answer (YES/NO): NO